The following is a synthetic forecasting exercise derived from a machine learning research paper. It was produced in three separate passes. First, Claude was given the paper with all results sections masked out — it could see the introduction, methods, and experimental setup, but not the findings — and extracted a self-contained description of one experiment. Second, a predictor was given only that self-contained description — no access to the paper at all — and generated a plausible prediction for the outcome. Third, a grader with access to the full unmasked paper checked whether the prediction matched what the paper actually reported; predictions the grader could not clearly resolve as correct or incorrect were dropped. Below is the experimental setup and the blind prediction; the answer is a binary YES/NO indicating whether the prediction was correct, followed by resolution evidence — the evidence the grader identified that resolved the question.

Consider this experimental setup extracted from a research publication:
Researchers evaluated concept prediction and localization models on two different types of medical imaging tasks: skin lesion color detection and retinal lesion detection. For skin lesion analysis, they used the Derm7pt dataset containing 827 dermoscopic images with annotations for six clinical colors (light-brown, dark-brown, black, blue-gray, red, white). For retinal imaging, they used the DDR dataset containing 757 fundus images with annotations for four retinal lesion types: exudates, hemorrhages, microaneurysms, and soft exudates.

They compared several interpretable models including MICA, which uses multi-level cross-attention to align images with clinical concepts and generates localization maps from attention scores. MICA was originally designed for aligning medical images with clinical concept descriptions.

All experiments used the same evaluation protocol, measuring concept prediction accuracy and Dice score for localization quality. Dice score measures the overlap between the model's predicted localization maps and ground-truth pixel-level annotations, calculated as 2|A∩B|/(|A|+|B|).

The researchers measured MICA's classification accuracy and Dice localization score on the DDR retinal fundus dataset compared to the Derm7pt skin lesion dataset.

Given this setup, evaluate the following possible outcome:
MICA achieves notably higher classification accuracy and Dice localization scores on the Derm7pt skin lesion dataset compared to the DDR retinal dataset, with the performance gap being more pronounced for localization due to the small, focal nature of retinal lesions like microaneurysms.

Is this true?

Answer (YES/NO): NO